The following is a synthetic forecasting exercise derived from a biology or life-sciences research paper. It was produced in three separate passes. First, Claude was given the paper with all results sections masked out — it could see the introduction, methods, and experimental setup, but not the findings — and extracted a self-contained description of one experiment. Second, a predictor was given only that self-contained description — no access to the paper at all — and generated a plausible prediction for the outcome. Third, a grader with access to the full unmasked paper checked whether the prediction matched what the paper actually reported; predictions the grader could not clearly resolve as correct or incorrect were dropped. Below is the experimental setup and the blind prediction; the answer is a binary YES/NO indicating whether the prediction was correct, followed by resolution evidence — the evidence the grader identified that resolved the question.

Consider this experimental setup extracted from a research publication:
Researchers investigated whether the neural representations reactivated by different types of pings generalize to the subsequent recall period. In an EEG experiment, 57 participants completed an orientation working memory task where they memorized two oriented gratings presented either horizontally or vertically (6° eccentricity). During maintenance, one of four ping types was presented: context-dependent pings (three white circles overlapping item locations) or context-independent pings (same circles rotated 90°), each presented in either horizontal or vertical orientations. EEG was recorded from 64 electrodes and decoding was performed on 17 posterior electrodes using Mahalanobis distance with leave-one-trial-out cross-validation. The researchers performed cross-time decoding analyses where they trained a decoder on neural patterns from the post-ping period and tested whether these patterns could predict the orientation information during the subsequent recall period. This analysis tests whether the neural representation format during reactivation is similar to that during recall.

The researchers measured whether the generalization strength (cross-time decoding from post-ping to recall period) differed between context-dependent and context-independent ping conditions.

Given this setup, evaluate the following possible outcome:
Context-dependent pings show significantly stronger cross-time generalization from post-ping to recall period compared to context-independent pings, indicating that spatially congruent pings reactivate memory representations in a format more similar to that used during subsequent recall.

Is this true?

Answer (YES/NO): NO